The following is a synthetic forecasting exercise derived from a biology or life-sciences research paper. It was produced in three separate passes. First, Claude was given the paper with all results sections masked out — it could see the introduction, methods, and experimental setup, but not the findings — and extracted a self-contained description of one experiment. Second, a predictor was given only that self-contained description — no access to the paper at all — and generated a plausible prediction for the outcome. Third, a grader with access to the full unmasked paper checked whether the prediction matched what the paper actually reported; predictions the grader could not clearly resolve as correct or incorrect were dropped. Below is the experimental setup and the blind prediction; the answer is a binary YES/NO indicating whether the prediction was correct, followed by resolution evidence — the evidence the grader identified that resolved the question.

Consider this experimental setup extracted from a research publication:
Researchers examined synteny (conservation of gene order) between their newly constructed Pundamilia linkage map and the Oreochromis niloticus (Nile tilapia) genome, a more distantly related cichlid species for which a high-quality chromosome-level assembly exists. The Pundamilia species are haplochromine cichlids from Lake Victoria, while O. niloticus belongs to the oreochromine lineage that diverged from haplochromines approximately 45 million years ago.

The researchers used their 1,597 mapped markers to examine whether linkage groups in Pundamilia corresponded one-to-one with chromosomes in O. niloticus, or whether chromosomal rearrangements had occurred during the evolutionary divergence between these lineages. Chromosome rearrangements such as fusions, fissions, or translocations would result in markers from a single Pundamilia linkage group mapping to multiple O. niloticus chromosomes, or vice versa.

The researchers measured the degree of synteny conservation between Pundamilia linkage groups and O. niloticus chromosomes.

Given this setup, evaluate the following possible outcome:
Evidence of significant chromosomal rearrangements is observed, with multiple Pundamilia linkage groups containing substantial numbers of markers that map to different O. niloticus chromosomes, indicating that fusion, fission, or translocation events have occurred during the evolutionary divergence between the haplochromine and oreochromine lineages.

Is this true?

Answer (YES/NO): NO